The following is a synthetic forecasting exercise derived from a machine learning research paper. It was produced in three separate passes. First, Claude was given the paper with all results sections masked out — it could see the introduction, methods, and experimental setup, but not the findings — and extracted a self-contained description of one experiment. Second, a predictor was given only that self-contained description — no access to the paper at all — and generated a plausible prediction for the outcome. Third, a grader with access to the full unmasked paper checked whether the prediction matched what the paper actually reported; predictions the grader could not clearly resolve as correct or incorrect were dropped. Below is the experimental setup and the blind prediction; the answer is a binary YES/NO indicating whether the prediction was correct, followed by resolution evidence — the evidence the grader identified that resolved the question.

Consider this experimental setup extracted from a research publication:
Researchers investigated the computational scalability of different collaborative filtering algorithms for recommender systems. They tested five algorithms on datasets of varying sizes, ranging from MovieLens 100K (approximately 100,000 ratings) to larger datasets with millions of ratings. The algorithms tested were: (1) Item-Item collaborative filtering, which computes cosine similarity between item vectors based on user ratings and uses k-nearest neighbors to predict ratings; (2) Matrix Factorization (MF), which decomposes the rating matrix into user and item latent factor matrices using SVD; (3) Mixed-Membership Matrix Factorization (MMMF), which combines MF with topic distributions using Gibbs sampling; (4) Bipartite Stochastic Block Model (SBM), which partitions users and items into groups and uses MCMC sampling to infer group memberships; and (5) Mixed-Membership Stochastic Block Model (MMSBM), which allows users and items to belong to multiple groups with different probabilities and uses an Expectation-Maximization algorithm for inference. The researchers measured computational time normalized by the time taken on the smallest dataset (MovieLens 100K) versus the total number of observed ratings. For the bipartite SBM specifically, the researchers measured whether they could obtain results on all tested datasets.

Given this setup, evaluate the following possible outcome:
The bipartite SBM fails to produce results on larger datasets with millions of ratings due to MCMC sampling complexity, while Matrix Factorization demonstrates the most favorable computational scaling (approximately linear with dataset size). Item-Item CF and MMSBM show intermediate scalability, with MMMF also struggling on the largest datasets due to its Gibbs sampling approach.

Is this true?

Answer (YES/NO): NO